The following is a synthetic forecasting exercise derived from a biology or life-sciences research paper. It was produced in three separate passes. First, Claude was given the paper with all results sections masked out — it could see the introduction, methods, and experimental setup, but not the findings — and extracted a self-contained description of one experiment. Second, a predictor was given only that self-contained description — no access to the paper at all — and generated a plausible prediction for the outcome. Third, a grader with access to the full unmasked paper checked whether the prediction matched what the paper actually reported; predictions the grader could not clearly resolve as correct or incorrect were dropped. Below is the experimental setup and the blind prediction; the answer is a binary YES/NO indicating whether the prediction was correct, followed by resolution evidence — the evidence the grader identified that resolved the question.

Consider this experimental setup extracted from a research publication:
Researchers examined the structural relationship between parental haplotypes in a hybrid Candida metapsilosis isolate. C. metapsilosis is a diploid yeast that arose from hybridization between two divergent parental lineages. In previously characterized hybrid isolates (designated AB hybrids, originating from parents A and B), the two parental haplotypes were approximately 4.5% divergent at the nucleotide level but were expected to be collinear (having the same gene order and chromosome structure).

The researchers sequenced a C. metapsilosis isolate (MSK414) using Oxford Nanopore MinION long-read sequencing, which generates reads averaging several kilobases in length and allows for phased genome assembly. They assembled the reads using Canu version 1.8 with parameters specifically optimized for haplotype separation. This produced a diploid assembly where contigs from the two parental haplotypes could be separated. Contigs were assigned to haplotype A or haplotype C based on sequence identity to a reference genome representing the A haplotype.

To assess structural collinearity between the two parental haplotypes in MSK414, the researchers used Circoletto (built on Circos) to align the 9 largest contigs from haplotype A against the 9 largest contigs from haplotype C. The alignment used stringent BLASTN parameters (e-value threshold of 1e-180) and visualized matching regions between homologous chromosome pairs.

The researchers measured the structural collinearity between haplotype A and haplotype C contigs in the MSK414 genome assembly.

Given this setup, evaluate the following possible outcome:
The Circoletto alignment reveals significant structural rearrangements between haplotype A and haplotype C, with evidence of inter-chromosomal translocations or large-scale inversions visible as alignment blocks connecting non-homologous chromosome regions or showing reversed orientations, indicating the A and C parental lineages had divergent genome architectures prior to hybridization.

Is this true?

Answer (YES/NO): NO